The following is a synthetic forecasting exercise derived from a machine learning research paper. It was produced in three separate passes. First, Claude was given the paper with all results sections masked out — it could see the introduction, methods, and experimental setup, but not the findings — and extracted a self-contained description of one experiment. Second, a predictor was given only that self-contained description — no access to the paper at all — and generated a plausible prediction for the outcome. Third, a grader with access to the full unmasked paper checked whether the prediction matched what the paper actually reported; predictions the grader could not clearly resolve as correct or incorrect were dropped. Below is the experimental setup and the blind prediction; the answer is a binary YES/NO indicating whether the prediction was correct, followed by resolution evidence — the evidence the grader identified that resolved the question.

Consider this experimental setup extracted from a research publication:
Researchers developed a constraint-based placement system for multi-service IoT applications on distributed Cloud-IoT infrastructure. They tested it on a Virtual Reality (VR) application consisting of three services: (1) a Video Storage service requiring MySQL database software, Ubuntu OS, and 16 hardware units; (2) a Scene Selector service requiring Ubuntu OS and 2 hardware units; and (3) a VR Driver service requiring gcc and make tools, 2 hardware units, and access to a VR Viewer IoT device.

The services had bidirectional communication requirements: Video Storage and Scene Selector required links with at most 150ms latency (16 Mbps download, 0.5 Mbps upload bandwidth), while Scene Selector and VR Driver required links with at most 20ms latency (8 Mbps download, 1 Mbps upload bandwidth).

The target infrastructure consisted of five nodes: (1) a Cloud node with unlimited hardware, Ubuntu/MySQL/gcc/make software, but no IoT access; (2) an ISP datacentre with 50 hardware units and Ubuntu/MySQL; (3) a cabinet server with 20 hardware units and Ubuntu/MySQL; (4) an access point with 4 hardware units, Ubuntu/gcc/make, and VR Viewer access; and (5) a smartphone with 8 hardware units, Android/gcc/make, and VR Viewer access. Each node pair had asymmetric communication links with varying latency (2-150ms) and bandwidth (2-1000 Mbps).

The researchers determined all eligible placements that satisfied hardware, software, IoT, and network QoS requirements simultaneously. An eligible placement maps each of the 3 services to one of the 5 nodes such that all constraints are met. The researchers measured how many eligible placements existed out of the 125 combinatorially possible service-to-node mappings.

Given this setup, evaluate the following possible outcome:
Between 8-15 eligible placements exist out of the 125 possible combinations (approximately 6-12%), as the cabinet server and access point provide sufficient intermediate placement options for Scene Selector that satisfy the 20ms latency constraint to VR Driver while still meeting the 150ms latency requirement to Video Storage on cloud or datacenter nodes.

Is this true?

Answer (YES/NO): YES